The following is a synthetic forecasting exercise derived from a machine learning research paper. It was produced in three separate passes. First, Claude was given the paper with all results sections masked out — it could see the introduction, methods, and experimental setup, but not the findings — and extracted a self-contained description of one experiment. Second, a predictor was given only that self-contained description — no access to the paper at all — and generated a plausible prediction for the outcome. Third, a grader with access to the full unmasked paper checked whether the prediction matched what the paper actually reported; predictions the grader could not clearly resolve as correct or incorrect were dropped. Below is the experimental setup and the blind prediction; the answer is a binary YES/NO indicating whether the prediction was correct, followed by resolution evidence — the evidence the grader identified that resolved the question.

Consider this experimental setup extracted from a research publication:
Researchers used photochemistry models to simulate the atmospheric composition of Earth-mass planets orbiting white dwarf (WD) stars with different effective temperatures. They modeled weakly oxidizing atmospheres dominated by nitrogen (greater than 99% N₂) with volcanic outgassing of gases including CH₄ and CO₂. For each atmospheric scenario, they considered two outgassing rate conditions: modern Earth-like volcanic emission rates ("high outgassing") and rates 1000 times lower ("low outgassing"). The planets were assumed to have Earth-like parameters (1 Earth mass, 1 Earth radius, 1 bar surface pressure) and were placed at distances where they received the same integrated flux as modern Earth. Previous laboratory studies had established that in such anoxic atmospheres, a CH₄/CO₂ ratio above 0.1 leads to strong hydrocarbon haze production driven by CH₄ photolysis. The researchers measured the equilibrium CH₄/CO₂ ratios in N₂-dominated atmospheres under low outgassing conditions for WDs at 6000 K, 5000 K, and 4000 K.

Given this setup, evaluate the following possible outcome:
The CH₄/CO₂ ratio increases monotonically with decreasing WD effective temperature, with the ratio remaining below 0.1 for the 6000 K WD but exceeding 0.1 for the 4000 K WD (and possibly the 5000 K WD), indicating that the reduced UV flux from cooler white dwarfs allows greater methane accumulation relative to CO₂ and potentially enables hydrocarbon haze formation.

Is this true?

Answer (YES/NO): NO